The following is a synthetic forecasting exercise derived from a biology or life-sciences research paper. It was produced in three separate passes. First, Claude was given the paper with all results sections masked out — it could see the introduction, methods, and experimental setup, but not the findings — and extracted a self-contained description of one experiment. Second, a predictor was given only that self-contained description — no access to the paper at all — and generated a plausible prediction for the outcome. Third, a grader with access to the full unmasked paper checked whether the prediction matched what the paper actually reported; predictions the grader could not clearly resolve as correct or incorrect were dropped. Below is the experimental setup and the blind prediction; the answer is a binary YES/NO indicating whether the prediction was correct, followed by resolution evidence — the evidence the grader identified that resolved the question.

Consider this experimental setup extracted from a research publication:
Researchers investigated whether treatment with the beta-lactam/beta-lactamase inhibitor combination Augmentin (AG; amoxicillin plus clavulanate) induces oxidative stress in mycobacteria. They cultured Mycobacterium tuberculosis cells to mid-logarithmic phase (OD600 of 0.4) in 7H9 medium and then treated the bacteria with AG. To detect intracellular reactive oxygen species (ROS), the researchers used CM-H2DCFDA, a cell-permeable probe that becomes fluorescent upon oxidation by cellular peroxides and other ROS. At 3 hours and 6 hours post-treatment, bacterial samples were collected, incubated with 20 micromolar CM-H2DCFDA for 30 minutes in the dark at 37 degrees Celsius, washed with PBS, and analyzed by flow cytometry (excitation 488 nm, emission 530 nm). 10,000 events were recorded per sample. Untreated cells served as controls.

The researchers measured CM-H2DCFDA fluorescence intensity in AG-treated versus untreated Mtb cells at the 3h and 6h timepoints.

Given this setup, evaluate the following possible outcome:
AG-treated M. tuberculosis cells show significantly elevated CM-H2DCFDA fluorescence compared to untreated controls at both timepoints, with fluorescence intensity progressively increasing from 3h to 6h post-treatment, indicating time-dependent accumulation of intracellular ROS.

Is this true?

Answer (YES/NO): NO